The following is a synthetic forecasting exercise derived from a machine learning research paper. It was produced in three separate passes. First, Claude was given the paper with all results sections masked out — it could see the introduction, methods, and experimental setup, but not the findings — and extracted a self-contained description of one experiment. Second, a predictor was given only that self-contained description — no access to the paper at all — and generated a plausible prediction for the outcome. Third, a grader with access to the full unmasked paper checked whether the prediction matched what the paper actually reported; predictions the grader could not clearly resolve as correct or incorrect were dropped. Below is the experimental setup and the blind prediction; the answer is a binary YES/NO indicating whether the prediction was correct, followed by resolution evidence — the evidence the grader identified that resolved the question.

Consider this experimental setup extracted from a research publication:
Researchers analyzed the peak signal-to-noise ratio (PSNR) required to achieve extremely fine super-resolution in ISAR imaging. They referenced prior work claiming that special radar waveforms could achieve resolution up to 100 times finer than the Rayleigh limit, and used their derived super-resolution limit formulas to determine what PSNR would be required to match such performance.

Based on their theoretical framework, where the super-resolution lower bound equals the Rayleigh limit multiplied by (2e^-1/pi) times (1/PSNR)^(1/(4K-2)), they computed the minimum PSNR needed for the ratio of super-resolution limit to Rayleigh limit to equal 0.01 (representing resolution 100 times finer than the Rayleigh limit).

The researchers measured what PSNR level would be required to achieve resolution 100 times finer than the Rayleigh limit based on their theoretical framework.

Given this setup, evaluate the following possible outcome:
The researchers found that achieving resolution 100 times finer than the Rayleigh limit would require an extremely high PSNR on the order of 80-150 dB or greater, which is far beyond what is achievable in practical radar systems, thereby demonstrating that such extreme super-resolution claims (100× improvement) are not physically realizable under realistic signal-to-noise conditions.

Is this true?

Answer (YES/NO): YES